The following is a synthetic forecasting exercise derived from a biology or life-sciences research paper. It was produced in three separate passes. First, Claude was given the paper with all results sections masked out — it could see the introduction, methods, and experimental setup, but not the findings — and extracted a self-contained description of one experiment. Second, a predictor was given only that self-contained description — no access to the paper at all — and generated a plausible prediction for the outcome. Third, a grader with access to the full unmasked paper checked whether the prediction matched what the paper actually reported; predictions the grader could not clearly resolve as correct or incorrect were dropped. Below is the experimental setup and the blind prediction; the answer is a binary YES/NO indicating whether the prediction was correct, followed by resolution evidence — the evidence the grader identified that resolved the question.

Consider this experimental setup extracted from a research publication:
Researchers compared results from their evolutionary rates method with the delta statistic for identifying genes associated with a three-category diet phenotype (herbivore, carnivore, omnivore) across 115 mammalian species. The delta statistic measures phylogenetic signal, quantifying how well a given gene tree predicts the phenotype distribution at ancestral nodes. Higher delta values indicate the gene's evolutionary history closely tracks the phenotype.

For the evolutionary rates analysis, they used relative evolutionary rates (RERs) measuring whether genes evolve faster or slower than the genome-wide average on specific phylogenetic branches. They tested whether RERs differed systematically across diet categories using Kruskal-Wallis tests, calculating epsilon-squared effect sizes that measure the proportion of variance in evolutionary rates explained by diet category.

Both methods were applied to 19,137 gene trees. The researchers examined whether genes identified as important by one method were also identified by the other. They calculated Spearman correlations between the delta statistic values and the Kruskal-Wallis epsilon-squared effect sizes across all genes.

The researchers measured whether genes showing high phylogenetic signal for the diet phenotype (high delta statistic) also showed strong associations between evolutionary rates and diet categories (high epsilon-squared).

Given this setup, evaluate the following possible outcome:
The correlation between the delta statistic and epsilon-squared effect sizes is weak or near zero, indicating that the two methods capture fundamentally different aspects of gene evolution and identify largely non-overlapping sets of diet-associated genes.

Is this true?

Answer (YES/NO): YES